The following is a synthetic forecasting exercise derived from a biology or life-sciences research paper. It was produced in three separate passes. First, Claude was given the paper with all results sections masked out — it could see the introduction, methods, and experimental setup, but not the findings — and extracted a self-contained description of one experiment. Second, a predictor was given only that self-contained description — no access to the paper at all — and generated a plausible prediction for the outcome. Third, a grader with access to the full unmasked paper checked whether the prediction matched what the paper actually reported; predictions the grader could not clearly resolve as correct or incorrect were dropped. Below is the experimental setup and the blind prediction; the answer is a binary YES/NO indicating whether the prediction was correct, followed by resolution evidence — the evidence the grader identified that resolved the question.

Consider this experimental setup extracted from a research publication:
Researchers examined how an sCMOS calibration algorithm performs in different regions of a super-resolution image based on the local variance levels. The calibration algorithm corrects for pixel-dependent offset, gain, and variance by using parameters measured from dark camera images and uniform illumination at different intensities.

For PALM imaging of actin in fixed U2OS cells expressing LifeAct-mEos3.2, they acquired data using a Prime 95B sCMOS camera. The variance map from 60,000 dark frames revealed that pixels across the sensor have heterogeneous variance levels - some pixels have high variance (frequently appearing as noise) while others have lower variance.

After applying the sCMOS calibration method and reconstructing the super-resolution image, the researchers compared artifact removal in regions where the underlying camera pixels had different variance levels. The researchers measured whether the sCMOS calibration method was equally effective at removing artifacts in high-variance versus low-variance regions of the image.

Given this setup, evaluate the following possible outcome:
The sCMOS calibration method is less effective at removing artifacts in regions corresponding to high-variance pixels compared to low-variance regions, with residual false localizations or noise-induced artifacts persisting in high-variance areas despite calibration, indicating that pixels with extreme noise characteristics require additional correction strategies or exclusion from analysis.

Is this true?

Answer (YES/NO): NO